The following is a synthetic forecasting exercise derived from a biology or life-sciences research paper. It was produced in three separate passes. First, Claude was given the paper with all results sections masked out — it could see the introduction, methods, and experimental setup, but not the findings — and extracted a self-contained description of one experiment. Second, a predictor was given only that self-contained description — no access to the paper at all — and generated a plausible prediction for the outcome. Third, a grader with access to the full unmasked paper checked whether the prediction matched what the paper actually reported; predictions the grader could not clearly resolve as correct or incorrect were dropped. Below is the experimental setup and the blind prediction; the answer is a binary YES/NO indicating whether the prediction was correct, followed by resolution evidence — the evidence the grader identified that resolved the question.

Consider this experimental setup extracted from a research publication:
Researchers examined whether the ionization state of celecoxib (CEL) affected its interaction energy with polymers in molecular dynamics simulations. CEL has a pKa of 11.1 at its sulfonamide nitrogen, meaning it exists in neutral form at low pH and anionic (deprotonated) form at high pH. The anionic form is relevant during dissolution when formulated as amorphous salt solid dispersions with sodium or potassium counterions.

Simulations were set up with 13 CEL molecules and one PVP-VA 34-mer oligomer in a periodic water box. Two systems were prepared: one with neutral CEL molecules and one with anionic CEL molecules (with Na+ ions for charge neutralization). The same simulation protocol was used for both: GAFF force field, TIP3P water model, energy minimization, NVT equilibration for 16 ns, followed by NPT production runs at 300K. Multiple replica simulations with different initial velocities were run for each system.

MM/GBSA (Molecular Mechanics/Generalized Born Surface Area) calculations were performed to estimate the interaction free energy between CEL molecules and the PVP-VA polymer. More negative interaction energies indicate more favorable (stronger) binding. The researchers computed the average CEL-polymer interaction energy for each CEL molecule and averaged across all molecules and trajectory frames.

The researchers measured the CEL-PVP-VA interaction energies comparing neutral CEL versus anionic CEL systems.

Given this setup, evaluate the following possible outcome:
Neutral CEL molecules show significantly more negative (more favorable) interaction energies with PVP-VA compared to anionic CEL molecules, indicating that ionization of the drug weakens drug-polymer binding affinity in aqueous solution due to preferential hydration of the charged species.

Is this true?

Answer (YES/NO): NO